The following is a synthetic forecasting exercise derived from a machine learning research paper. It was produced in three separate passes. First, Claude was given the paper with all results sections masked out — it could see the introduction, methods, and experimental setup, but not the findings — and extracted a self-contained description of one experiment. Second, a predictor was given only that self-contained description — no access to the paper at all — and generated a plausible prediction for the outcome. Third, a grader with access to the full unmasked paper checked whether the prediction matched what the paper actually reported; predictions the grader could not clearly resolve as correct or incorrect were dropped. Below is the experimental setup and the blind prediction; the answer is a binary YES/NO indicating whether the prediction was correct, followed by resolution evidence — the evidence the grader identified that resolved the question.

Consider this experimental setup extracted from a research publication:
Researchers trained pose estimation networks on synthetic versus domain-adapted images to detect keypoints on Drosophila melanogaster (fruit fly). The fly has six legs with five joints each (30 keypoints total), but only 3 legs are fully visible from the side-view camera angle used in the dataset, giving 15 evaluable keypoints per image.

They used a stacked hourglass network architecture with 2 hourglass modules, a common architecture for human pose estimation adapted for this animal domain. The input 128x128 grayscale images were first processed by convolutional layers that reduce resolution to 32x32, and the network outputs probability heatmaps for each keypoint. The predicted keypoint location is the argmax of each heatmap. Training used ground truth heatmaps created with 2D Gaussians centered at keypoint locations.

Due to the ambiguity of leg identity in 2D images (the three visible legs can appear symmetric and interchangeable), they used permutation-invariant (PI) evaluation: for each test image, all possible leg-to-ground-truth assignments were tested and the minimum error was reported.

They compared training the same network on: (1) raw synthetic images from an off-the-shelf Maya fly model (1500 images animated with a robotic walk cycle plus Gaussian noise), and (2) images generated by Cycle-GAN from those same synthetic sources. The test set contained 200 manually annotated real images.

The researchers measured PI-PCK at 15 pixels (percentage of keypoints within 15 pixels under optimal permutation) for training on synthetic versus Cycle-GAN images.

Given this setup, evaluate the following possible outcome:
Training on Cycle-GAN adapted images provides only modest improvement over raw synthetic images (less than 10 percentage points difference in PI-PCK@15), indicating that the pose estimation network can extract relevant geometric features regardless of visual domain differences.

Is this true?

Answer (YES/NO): YES